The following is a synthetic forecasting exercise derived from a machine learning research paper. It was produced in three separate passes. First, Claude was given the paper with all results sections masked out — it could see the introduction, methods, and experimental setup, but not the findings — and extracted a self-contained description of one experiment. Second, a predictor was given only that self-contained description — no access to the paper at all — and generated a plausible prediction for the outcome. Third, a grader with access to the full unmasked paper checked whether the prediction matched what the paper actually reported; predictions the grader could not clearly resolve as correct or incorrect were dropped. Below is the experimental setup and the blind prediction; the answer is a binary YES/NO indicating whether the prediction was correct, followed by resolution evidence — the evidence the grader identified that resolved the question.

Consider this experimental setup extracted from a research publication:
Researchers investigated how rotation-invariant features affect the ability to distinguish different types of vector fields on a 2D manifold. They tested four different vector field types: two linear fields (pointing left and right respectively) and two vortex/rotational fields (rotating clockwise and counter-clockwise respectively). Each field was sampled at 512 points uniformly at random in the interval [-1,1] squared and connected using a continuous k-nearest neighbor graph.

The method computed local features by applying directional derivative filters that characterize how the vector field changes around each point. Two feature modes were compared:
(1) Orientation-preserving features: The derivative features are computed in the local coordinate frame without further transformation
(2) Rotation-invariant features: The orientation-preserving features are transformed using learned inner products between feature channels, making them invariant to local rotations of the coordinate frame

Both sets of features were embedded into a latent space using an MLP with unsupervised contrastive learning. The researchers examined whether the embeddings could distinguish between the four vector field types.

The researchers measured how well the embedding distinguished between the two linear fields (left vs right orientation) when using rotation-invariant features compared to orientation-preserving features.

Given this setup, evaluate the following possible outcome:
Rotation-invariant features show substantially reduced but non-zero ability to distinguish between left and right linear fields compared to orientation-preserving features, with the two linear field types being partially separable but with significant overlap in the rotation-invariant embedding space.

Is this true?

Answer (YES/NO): NO